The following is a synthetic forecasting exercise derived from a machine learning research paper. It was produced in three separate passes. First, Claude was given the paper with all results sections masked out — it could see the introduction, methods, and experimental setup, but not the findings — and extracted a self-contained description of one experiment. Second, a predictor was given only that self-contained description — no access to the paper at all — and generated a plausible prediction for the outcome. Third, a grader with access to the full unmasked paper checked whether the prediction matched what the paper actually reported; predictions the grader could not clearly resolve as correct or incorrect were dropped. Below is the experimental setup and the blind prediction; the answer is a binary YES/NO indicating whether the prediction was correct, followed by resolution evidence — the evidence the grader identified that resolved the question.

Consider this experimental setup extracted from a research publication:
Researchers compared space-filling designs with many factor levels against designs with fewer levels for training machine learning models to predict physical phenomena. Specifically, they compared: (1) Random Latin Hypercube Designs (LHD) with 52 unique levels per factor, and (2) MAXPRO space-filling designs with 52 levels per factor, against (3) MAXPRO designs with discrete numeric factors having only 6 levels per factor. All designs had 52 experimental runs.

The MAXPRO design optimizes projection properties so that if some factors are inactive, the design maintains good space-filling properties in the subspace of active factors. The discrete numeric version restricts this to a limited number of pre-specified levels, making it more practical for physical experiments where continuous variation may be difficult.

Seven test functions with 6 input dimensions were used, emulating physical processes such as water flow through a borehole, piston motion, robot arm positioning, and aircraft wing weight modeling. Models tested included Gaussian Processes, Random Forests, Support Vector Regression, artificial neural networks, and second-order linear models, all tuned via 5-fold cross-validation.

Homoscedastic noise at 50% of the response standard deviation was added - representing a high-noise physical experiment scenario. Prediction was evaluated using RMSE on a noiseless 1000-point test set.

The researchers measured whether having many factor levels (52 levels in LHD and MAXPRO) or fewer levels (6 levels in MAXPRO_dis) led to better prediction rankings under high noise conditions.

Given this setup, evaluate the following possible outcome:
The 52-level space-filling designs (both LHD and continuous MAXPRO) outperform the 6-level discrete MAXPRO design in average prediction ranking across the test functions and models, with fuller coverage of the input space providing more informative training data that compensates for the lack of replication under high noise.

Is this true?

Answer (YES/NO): NO